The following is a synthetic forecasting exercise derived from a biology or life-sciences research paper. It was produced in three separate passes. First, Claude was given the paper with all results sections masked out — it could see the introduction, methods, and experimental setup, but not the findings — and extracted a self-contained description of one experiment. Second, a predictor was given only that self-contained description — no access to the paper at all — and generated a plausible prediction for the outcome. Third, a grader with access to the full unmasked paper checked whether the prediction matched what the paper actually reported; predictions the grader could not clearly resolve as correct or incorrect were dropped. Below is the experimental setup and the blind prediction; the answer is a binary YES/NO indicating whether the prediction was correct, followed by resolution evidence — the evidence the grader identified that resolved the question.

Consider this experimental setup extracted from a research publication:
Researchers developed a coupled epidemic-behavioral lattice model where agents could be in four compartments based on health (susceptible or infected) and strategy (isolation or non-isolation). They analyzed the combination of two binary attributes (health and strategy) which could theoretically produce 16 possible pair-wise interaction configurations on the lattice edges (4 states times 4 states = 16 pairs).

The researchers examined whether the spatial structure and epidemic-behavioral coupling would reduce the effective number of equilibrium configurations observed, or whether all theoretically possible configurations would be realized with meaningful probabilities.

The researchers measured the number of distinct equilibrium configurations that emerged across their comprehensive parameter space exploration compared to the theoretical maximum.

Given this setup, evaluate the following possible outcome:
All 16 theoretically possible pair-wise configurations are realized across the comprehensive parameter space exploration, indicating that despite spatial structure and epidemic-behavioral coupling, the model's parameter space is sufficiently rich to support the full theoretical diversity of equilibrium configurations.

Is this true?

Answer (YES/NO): NO